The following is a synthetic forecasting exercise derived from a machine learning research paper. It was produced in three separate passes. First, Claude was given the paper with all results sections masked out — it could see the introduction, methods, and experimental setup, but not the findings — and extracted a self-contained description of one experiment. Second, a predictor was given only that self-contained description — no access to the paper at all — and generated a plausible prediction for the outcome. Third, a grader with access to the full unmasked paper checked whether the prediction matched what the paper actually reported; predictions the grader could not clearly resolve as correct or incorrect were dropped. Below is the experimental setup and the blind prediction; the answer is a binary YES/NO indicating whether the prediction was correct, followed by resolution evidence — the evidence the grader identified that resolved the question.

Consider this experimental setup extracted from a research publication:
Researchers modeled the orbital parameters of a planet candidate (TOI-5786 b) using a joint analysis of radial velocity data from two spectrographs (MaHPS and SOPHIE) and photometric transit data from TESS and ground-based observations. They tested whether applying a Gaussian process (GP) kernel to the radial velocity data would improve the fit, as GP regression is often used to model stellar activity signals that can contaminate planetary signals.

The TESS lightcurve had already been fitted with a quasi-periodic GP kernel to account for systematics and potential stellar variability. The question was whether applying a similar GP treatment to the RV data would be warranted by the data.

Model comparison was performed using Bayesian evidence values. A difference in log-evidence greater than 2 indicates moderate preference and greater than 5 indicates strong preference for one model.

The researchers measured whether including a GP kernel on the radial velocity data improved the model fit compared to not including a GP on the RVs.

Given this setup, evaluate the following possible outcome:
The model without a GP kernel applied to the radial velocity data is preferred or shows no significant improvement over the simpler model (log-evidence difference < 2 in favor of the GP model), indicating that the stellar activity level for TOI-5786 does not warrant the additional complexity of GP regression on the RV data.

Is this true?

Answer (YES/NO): YES